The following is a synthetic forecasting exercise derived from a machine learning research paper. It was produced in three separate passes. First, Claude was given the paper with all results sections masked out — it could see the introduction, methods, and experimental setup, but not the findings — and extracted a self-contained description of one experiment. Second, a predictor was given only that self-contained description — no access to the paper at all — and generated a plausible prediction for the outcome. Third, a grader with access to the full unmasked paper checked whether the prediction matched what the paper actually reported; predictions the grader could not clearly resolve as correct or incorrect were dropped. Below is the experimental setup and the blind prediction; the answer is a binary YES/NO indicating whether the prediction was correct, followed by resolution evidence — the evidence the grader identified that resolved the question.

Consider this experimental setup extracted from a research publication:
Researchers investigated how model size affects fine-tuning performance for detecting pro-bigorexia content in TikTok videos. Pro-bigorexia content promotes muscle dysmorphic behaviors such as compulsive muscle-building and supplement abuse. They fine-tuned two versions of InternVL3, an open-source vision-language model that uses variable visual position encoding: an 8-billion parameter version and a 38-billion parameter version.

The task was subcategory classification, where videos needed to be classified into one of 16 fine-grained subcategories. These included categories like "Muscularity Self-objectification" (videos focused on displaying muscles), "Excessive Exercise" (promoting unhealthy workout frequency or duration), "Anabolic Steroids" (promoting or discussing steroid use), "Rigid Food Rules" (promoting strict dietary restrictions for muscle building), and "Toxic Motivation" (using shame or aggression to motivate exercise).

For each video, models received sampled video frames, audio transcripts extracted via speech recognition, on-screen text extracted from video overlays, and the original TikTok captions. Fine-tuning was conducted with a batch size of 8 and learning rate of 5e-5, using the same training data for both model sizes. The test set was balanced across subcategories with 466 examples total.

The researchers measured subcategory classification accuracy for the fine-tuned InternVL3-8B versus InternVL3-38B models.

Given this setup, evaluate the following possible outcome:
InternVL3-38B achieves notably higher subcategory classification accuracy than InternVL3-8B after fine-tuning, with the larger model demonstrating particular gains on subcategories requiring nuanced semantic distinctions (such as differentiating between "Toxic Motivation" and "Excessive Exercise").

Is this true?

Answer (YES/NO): NO